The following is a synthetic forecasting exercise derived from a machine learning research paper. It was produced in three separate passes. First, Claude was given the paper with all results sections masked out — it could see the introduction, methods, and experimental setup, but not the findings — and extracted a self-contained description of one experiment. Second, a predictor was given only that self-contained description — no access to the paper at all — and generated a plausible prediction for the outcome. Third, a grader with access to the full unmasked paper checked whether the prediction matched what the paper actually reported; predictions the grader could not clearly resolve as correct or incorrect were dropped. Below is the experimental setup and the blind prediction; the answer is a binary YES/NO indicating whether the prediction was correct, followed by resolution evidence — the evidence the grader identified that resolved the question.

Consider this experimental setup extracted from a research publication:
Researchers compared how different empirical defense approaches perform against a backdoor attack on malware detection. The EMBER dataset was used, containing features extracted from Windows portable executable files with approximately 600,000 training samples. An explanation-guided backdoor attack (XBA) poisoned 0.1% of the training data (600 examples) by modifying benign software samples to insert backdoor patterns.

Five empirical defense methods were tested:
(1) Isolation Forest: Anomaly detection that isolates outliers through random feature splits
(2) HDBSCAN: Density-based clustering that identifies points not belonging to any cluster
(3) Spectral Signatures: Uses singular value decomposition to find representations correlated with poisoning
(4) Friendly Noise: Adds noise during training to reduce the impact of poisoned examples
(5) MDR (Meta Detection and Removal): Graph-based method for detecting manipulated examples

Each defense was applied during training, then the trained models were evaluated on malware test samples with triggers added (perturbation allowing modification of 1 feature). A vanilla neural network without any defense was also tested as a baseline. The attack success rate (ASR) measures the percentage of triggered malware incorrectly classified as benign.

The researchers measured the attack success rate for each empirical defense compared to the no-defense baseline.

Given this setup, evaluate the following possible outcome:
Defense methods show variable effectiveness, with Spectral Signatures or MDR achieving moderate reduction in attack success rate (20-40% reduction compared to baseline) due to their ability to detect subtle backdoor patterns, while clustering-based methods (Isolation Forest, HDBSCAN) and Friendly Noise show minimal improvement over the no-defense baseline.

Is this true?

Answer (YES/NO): NO